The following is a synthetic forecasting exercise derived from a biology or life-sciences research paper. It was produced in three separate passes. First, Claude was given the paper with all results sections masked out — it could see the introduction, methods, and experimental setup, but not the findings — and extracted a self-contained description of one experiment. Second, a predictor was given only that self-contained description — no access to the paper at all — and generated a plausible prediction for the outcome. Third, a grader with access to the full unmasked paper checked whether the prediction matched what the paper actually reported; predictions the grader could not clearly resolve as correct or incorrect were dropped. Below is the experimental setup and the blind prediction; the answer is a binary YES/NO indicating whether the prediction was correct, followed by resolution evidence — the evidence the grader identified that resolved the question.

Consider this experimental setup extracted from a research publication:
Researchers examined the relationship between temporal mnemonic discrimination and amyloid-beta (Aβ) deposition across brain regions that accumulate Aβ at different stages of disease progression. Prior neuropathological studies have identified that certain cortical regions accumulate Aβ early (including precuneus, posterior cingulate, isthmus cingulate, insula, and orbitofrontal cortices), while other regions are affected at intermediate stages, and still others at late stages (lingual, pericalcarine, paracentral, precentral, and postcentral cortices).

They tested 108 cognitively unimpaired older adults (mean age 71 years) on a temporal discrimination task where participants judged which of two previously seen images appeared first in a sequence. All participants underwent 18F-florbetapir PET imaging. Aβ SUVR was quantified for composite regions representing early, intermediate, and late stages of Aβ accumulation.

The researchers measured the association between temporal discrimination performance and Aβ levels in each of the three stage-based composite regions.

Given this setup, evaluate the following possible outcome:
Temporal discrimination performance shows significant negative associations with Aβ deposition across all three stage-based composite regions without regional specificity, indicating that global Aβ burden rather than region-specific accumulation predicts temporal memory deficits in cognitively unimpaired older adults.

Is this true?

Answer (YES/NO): NO